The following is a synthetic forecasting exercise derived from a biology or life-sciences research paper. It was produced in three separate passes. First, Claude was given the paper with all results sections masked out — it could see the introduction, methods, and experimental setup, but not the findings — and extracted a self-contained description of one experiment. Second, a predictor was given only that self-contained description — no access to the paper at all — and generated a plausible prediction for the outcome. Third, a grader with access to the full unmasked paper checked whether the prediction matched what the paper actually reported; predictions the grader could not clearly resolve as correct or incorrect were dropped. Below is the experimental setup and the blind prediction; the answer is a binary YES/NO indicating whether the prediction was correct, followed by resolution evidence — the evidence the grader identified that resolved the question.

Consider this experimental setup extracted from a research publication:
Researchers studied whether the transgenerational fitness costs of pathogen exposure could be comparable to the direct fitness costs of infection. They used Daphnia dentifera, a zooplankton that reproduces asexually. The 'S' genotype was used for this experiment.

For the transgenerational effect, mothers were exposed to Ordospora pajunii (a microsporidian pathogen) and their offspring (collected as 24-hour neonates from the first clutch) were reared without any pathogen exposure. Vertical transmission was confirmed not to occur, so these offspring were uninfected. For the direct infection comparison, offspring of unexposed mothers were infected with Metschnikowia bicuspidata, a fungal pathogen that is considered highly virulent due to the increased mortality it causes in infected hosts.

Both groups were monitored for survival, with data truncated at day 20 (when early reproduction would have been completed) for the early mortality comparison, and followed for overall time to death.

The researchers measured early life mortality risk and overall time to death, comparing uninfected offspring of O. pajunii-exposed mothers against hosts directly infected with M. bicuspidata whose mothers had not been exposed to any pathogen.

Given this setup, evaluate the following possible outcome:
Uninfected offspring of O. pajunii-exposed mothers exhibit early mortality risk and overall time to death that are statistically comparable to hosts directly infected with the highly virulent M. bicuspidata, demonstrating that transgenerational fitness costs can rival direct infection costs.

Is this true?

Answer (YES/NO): NO